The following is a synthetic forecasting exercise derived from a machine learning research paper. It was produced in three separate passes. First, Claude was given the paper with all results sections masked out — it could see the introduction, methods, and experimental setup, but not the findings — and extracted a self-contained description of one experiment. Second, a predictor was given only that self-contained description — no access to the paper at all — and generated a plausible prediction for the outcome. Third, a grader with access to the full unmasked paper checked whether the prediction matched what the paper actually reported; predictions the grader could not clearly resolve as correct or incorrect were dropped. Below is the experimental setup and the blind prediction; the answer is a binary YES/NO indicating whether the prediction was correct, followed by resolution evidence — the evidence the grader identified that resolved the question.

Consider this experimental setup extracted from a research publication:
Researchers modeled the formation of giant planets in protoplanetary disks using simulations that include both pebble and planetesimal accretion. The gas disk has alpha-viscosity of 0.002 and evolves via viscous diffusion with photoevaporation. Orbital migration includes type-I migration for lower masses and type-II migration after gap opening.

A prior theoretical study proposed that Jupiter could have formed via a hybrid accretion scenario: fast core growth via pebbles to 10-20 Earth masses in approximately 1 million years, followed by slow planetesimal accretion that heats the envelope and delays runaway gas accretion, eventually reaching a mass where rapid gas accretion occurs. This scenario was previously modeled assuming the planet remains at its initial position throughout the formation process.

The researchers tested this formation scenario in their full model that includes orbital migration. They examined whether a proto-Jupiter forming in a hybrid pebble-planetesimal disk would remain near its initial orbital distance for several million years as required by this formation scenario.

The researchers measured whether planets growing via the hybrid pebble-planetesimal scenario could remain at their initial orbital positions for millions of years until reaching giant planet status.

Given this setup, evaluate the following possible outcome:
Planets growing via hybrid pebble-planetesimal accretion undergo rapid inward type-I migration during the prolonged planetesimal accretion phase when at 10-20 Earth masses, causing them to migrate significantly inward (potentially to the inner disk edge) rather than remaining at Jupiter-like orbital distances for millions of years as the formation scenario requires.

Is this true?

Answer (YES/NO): YES